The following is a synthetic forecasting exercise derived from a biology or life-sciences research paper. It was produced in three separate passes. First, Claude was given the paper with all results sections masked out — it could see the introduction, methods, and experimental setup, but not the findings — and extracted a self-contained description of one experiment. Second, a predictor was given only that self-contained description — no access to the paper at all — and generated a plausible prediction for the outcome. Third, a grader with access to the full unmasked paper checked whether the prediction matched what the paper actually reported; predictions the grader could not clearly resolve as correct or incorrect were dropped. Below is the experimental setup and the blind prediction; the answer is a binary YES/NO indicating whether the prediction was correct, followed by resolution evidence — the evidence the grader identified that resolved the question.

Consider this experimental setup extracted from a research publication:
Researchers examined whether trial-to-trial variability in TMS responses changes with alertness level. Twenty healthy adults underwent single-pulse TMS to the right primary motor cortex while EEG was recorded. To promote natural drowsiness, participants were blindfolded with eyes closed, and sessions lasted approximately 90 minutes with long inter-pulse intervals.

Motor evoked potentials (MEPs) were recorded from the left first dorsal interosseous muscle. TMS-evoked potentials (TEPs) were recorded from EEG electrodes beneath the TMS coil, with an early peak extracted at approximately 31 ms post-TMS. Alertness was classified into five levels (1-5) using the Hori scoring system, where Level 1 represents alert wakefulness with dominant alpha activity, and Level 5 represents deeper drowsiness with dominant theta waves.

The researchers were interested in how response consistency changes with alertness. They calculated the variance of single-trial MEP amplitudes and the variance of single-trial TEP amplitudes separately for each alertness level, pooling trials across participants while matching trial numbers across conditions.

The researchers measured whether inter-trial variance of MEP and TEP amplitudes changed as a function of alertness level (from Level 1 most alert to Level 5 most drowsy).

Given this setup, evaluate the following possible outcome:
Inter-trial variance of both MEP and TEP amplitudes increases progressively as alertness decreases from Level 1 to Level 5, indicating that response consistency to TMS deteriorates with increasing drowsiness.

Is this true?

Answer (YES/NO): NO